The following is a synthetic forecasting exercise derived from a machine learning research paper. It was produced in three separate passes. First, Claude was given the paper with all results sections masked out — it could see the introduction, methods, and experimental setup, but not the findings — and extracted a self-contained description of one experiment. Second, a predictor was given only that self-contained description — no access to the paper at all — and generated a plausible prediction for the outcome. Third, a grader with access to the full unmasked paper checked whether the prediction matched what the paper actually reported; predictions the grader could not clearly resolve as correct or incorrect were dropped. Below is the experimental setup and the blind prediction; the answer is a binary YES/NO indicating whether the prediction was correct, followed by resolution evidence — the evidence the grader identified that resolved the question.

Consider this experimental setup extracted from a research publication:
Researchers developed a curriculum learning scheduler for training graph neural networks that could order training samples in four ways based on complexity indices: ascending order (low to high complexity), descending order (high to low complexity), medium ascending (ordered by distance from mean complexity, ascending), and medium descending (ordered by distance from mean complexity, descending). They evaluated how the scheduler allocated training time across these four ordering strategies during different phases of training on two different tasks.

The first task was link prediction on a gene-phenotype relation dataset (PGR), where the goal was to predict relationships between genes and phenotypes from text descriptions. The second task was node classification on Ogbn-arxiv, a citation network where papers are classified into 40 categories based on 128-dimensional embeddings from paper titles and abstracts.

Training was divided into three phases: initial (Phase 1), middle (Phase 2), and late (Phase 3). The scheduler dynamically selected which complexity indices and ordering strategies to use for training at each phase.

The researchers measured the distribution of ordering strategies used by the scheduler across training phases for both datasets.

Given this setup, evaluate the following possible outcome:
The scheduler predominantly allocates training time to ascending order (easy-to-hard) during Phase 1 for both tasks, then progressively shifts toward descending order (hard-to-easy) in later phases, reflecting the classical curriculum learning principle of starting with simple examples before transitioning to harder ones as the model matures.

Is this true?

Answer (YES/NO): NO